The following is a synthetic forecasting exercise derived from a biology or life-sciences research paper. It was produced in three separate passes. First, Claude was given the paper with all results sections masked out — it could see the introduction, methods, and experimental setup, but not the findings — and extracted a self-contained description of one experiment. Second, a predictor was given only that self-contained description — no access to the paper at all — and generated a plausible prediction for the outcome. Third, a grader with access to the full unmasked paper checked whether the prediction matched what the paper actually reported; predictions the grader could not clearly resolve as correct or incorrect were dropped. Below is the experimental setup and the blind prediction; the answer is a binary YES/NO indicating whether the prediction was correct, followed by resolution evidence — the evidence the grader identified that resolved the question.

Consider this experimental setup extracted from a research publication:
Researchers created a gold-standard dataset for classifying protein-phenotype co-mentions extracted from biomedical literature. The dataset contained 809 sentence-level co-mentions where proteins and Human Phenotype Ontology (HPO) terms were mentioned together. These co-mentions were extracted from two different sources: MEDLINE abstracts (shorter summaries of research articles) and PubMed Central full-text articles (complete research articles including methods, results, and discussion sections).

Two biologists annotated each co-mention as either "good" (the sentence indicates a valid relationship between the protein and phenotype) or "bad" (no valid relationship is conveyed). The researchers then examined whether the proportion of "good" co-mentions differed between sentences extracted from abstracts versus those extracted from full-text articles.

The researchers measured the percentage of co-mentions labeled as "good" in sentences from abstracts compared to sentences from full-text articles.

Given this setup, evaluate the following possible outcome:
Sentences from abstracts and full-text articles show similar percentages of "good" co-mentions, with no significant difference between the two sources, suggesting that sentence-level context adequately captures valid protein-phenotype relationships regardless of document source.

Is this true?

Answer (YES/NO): NO